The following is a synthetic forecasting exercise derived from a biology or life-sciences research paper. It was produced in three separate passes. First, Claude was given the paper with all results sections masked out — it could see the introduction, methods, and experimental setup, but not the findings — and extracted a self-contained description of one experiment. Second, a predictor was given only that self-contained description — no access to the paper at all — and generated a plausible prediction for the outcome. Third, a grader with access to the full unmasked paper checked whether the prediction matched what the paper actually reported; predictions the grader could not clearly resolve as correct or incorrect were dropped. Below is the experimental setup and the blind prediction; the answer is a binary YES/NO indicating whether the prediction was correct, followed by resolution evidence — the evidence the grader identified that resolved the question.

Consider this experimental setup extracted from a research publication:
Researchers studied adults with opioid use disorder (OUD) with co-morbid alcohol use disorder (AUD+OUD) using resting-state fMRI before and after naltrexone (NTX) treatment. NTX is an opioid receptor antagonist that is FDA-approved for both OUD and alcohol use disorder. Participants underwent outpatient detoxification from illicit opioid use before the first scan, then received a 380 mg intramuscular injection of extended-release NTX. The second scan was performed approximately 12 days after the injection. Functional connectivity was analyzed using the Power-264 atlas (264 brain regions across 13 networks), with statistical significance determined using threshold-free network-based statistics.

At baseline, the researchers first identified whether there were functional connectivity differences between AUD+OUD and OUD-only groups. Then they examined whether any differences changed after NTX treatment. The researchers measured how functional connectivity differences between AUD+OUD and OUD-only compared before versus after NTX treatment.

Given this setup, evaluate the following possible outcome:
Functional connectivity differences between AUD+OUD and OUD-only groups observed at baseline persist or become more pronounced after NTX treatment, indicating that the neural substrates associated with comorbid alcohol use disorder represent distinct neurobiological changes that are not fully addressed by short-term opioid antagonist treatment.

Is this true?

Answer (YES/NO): NO